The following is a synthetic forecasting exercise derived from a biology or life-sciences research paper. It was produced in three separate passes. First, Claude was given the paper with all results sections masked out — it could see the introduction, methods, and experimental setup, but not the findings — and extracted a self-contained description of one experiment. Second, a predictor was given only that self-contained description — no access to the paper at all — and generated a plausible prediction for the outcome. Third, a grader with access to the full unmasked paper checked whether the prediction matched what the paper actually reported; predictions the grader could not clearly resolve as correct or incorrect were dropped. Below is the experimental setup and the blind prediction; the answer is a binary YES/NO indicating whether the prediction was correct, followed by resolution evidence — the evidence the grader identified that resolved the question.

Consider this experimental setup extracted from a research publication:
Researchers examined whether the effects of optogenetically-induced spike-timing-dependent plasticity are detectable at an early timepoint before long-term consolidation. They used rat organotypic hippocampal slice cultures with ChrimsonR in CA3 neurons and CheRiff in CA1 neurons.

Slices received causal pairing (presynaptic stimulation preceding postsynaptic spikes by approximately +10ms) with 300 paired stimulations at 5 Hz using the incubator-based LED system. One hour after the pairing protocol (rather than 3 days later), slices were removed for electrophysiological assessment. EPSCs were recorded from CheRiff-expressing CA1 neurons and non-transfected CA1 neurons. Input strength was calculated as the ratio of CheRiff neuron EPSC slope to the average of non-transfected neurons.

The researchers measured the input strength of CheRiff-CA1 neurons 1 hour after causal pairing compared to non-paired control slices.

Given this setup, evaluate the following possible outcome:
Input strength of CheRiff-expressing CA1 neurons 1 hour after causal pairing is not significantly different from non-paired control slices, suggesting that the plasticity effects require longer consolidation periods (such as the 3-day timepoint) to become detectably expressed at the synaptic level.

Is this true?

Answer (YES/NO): YES